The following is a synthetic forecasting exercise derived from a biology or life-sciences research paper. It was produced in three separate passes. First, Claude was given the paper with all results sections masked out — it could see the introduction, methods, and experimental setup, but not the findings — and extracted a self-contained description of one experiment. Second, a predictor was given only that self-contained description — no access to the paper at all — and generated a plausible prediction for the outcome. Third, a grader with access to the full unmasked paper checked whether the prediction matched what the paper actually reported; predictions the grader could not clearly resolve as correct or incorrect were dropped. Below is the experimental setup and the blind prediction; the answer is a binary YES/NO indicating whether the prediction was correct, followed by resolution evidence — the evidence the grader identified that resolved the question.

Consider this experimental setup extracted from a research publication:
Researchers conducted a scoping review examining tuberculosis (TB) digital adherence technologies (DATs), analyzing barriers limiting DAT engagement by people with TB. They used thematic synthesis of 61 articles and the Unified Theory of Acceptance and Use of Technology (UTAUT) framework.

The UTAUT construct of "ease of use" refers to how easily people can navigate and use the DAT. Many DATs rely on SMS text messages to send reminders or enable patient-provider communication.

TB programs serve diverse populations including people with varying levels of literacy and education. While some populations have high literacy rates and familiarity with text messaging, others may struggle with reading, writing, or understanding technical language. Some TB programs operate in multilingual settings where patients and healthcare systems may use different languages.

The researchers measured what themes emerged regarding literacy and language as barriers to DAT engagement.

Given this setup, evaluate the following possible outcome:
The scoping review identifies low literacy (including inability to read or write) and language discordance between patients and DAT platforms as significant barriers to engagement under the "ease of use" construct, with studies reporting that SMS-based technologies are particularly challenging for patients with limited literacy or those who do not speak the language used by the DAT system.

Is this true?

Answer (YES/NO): YES